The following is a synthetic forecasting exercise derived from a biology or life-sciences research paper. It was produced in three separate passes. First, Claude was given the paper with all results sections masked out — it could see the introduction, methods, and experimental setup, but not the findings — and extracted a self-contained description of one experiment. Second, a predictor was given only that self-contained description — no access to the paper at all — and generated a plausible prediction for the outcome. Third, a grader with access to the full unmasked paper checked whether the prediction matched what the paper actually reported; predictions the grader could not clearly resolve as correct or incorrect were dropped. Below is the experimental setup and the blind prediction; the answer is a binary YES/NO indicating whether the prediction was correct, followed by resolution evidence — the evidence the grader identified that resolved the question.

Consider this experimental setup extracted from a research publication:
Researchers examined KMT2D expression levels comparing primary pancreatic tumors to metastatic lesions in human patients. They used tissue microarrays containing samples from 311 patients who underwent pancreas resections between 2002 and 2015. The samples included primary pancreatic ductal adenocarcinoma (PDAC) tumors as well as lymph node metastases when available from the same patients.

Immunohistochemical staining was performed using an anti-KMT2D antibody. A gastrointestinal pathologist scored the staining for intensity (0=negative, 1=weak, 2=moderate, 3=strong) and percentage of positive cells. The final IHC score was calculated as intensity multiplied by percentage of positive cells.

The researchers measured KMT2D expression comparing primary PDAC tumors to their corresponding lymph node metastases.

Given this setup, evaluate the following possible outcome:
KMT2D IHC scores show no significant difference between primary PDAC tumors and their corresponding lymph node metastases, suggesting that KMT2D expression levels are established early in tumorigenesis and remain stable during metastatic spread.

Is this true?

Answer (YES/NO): NO